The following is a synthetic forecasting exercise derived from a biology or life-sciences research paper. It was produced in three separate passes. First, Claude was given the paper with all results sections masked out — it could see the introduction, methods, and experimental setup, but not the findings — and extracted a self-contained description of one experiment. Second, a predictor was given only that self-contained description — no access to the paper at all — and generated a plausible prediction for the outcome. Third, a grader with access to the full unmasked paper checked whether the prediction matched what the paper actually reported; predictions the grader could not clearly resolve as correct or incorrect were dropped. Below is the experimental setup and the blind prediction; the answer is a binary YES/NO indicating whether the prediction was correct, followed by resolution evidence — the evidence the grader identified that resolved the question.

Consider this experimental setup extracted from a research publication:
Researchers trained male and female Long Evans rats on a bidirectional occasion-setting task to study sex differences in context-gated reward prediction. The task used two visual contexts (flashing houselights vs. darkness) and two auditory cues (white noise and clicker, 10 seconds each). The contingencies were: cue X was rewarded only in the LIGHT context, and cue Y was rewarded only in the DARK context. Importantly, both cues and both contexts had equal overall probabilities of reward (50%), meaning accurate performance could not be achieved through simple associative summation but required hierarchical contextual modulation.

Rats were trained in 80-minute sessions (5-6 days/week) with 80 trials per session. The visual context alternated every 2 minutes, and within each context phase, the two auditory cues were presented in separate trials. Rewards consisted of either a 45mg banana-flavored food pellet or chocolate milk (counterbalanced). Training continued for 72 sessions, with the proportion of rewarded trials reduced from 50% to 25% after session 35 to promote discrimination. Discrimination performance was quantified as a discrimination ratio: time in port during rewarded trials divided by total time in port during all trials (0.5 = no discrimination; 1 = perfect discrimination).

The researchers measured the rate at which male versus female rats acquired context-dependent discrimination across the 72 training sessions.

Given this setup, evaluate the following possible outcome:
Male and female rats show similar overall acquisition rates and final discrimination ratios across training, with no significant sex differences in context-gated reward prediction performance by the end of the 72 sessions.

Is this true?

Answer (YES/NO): NO